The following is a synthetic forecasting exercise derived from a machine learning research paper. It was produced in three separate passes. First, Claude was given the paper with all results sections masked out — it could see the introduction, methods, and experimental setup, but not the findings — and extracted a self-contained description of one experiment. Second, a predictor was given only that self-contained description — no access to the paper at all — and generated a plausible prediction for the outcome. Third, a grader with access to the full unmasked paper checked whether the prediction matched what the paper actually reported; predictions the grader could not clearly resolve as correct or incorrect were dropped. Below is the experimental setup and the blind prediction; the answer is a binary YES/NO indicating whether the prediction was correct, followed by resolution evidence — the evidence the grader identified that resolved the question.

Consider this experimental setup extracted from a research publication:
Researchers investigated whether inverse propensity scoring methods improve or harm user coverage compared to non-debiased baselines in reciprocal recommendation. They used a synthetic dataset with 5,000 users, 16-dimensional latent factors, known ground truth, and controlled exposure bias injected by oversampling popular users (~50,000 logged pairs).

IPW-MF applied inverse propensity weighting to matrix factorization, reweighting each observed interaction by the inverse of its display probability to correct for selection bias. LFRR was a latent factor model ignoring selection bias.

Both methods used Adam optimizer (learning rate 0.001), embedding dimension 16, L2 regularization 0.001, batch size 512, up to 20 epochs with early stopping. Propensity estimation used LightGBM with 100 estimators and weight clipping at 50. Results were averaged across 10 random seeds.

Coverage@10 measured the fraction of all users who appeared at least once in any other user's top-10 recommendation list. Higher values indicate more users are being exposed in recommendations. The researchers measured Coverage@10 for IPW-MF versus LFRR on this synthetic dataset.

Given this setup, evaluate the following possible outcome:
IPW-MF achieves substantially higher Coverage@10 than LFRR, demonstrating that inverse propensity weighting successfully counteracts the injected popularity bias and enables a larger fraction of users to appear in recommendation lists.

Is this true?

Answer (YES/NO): NO